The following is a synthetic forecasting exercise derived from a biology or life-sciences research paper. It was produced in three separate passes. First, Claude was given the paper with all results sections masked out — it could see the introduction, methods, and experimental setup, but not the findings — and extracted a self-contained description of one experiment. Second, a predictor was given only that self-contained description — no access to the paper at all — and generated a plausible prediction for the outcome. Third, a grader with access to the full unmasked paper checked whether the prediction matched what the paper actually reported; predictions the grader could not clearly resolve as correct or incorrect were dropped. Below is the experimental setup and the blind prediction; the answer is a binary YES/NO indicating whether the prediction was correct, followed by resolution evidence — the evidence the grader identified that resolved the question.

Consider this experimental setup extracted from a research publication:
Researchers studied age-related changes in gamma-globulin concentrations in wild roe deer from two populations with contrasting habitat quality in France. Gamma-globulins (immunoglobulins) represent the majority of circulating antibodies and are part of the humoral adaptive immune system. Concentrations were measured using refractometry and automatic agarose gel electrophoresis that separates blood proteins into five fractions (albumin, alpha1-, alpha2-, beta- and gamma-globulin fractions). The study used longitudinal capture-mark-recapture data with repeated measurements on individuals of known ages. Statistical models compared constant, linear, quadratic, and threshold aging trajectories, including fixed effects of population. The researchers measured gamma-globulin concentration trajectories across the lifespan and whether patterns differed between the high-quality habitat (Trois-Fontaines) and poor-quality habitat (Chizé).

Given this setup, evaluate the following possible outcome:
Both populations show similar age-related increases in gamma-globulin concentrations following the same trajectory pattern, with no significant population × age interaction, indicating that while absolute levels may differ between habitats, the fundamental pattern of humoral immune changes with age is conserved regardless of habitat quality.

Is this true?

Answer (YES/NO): YES